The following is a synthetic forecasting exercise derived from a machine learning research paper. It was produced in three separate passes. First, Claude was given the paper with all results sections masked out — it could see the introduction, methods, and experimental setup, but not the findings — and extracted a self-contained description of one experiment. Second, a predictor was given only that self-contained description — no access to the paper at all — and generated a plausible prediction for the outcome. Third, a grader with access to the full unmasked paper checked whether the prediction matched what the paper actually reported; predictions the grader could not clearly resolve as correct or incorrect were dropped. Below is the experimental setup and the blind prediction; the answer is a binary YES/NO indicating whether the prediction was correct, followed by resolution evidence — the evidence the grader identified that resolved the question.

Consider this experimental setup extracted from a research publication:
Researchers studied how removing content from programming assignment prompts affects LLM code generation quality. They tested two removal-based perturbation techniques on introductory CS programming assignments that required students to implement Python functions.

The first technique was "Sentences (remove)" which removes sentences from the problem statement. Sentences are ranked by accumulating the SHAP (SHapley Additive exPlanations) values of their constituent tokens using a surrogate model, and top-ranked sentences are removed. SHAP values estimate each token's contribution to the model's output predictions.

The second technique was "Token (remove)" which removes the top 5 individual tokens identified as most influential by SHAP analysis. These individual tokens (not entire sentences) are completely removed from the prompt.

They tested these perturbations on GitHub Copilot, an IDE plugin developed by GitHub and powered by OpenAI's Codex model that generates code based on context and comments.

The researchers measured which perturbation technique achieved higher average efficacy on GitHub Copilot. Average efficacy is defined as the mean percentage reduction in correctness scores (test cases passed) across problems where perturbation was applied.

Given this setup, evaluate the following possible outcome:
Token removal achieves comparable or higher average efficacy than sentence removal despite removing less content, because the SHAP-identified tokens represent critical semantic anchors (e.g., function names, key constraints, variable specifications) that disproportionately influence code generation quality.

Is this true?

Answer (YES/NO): NO